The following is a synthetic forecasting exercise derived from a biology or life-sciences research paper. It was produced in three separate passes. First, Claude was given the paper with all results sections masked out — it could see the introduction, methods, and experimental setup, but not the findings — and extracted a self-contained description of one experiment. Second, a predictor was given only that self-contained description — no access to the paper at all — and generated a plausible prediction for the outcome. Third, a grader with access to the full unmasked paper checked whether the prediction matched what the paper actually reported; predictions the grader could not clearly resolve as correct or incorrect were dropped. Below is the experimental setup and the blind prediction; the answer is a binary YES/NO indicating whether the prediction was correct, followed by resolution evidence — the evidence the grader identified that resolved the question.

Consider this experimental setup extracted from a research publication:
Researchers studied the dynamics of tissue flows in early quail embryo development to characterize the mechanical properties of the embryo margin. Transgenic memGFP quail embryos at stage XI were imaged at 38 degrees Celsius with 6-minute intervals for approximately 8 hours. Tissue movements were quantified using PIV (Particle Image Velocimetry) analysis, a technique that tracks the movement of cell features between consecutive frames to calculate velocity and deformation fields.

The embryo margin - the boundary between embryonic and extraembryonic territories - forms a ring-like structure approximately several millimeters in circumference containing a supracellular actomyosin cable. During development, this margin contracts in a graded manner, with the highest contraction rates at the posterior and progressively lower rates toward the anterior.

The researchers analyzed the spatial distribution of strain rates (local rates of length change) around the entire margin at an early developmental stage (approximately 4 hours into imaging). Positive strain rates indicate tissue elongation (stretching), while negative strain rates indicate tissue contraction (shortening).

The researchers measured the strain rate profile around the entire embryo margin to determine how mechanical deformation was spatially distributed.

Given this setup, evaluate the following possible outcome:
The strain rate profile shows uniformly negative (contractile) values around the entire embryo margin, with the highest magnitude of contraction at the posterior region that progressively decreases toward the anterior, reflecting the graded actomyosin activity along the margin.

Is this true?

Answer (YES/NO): NO